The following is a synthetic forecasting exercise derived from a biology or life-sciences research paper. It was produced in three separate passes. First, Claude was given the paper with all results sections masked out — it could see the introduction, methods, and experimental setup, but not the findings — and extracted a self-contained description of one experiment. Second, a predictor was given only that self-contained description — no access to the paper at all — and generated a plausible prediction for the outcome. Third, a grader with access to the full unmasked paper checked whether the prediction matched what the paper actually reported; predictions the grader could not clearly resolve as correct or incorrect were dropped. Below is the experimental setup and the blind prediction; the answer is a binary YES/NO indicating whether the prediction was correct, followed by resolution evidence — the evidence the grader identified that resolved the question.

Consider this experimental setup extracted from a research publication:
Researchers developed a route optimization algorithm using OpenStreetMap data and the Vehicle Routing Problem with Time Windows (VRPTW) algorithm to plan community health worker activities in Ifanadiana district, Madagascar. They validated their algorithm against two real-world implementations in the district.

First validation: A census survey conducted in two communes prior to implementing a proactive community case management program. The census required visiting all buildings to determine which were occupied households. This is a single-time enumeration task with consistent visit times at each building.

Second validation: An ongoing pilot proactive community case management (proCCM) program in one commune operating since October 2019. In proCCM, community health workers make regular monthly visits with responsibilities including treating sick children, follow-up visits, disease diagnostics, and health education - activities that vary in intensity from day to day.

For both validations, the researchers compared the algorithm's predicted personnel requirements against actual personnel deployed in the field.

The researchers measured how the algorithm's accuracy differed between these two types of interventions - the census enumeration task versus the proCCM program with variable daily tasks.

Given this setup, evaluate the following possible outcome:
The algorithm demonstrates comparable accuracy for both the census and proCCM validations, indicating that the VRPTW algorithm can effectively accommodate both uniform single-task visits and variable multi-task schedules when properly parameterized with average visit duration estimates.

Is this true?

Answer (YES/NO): NO